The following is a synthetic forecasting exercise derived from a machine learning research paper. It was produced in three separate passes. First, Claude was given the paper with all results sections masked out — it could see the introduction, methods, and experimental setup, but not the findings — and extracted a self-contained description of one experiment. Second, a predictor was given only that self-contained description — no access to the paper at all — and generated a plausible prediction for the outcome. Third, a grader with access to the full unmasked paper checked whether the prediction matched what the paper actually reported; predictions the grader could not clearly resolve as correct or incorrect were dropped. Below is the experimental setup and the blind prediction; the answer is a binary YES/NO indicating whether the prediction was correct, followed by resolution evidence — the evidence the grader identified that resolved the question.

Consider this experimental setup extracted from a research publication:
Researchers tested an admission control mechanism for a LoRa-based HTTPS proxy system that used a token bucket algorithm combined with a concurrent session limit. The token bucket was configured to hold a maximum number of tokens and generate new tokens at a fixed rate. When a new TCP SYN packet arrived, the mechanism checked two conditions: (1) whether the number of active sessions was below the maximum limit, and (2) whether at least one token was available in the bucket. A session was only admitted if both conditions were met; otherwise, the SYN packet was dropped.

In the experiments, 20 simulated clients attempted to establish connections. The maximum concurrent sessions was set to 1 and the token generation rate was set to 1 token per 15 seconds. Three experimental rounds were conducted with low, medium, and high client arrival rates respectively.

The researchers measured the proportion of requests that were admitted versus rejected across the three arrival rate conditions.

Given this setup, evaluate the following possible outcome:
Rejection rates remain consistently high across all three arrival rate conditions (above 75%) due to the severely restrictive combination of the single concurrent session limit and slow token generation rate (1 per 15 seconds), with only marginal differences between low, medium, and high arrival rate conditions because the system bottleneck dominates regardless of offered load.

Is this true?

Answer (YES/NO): NO